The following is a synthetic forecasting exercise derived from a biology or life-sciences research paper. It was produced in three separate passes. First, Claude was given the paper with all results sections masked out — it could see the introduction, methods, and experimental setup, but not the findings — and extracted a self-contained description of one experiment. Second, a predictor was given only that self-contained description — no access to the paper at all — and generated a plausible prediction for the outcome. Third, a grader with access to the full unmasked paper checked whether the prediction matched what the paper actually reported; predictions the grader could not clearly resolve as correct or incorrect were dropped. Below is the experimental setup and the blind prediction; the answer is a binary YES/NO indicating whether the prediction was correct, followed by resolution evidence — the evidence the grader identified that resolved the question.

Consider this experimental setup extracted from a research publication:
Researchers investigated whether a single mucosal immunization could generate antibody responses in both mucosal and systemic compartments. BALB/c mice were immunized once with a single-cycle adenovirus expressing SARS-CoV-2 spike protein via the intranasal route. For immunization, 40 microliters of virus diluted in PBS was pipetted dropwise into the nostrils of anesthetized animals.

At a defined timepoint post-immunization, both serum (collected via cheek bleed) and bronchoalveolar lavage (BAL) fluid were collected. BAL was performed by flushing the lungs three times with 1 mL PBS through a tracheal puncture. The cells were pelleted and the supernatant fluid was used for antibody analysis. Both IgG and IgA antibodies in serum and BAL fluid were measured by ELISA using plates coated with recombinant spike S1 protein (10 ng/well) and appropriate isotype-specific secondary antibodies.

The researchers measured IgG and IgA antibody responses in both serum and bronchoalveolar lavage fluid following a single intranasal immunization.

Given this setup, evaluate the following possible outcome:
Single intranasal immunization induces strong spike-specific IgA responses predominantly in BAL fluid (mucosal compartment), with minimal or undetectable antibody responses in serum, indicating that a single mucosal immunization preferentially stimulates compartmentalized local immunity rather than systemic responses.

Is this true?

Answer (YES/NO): NO